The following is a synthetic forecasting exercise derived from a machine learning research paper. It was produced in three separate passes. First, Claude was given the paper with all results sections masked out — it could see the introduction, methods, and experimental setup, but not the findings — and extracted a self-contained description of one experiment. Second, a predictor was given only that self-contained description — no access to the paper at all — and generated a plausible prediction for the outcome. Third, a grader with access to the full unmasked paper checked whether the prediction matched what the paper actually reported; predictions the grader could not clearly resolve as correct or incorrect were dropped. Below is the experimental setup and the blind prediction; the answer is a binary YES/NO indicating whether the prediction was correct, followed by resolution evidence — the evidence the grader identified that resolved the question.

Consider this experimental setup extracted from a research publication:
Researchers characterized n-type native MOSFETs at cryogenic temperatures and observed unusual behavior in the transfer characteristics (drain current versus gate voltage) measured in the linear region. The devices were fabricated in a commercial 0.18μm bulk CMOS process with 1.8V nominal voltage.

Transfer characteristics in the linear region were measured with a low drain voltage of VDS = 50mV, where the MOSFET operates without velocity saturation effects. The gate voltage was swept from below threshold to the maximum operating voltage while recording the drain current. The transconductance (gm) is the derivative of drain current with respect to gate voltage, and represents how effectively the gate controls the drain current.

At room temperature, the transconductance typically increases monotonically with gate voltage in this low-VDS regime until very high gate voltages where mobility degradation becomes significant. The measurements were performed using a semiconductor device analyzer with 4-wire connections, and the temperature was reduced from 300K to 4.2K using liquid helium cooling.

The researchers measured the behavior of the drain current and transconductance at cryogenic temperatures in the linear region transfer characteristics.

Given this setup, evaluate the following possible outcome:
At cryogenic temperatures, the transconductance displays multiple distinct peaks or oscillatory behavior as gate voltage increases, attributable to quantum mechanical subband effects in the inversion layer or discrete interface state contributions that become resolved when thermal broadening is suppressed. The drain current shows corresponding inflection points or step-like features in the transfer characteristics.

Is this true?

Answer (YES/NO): NO